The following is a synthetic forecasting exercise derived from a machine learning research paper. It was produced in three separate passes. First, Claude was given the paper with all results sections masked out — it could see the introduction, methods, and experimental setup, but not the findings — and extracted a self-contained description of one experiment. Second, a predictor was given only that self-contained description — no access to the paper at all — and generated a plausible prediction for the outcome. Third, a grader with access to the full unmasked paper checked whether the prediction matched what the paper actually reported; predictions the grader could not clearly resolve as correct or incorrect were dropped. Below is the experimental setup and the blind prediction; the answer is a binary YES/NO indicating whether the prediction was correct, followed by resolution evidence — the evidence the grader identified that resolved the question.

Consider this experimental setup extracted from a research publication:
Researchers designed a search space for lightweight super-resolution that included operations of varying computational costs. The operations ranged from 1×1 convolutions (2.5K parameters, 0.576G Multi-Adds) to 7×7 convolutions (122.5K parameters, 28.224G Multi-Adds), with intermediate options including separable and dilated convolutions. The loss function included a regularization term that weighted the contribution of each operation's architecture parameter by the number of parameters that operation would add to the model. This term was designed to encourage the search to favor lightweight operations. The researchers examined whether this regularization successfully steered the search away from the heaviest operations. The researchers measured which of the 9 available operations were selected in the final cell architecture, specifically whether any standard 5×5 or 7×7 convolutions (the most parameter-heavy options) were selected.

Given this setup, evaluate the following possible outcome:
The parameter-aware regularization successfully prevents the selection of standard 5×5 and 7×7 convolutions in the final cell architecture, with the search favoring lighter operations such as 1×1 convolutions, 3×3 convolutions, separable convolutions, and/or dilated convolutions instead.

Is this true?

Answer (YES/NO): YES